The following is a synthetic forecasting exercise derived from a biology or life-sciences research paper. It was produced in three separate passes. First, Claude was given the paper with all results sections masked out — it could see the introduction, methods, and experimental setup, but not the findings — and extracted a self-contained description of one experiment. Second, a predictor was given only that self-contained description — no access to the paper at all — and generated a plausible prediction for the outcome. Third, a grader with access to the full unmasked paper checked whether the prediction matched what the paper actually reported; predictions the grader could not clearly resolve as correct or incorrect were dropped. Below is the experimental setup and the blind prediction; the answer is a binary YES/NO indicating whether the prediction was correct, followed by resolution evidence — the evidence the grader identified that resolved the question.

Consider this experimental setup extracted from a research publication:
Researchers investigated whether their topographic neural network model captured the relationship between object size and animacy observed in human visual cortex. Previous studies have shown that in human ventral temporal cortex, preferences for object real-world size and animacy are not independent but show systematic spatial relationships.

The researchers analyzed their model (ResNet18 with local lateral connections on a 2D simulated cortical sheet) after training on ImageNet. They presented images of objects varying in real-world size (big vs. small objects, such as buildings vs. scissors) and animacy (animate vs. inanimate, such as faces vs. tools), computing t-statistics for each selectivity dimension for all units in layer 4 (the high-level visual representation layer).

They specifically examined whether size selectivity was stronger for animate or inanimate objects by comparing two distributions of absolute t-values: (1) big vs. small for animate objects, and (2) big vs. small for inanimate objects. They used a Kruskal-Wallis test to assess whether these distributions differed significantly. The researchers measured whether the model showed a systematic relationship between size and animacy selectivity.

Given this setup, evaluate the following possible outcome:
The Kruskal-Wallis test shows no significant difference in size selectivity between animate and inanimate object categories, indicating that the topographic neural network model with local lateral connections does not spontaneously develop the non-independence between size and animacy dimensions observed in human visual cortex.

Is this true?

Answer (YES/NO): NO